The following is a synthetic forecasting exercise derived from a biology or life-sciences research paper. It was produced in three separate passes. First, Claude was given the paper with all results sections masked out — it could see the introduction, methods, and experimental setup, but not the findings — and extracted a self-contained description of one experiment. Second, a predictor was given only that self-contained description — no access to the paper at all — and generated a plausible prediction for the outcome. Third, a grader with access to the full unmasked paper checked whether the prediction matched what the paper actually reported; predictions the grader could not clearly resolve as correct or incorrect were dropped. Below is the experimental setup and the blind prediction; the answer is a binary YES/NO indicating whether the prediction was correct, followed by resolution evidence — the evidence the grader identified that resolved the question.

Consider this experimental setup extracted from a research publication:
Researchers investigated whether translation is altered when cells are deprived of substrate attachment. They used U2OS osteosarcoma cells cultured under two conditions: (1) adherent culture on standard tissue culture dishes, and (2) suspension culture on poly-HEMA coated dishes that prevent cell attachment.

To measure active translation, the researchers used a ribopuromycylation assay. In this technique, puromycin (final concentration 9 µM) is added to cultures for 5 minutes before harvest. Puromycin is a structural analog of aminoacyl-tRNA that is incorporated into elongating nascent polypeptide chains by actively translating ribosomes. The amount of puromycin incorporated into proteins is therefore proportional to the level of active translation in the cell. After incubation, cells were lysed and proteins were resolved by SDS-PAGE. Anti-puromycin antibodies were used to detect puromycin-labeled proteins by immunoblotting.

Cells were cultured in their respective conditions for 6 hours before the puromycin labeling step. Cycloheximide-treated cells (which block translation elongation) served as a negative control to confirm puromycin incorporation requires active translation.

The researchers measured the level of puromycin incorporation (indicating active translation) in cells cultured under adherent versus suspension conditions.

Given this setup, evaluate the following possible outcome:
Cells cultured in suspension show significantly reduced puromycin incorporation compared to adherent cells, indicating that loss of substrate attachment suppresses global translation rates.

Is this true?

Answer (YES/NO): YES